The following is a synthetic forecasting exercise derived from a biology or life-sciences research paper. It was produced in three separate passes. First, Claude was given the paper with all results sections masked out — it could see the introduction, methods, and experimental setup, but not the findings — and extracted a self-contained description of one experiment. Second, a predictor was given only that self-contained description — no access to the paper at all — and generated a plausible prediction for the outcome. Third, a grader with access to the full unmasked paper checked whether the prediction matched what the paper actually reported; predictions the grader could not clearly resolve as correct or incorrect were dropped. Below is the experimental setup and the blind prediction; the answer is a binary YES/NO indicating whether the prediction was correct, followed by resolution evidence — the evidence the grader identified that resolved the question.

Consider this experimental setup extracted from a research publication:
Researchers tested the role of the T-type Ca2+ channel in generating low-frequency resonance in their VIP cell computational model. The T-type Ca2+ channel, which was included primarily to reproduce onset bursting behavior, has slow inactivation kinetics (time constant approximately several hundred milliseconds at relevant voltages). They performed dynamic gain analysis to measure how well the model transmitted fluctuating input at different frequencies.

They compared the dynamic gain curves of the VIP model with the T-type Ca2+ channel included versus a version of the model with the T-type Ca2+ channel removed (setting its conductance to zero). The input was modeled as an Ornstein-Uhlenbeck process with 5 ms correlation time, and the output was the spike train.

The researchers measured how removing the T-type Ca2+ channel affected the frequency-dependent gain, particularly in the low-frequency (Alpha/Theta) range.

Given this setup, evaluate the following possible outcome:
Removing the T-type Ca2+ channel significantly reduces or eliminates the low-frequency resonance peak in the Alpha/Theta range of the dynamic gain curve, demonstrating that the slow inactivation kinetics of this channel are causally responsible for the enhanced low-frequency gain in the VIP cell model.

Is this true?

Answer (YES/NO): YES